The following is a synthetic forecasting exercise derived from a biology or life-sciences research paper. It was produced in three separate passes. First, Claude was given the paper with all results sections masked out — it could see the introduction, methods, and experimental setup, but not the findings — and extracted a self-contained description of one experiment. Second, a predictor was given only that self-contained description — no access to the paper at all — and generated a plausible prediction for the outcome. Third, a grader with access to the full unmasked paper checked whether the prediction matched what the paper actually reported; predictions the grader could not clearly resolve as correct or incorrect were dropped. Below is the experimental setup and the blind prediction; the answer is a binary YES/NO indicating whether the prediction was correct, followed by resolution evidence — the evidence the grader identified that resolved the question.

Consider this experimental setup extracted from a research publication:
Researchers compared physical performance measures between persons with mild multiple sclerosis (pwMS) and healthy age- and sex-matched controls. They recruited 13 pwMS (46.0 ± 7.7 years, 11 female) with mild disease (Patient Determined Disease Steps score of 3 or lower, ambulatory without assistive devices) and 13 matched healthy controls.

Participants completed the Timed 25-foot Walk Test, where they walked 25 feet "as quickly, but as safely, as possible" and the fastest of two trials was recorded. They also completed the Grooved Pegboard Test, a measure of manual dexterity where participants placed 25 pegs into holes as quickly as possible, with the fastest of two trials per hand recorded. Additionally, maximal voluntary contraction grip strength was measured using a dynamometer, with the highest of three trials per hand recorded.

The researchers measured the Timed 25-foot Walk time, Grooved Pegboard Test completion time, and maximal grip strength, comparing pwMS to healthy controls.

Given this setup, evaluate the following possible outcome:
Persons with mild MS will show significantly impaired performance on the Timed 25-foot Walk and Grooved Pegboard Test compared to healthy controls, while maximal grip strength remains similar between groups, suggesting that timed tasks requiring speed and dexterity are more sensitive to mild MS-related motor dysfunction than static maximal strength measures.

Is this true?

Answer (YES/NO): NO